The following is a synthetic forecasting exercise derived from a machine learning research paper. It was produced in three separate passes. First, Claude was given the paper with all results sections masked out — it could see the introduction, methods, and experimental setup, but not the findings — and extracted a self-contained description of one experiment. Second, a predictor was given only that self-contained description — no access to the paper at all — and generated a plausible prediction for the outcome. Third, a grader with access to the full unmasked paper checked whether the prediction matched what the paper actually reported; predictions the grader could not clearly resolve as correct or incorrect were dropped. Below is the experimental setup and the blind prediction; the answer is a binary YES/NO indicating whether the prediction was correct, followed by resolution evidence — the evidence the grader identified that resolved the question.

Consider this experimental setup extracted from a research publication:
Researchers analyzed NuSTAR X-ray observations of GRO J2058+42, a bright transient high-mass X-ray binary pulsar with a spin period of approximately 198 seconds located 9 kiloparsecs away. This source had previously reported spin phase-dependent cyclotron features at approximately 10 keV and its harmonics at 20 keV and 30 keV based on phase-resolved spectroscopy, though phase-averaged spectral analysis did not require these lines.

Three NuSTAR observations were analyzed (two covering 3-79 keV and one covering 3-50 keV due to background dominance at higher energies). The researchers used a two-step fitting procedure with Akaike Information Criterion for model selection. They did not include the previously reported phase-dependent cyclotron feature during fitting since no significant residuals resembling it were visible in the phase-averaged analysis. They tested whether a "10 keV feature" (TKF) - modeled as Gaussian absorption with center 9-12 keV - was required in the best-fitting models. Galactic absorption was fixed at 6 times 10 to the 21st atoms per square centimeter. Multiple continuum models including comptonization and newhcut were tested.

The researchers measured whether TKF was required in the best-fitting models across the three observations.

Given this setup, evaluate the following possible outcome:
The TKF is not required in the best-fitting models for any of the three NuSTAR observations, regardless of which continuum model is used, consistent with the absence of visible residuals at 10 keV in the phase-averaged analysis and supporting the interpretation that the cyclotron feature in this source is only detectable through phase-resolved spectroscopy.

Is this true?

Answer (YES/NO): NO